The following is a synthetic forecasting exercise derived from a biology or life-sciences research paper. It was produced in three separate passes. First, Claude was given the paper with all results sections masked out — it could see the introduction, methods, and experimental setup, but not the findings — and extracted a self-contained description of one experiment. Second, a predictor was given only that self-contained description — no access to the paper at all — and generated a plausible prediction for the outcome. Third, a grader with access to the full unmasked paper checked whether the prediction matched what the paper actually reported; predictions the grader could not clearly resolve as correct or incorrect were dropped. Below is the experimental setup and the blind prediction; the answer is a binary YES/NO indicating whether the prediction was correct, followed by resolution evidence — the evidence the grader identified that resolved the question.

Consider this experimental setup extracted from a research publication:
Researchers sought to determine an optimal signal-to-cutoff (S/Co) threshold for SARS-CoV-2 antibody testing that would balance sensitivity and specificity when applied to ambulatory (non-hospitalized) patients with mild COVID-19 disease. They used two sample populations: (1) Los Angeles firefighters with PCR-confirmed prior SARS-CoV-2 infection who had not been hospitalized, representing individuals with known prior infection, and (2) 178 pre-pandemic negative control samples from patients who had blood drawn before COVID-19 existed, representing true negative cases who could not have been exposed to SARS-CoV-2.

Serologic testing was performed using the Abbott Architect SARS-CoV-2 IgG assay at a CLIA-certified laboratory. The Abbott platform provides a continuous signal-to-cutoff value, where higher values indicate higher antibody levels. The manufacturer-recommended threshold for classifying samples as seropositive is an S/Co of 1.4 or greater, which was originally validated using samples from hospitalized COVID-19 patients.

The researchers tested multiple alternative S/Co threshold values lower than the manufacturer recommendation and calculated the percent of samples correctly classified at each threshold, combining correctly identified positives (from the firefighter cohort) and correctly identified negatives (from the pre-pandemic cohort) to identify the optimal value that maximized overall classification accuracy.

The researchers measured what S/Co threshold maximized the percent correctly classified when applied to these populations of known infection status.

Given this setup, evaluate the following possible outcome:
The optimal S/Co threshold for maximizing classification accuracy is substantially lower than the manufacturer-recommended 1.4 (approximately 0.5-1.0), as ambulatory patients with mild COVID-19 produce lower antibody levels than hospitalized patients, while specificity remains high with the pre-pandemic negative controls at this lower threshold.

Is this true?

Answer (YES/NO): NO